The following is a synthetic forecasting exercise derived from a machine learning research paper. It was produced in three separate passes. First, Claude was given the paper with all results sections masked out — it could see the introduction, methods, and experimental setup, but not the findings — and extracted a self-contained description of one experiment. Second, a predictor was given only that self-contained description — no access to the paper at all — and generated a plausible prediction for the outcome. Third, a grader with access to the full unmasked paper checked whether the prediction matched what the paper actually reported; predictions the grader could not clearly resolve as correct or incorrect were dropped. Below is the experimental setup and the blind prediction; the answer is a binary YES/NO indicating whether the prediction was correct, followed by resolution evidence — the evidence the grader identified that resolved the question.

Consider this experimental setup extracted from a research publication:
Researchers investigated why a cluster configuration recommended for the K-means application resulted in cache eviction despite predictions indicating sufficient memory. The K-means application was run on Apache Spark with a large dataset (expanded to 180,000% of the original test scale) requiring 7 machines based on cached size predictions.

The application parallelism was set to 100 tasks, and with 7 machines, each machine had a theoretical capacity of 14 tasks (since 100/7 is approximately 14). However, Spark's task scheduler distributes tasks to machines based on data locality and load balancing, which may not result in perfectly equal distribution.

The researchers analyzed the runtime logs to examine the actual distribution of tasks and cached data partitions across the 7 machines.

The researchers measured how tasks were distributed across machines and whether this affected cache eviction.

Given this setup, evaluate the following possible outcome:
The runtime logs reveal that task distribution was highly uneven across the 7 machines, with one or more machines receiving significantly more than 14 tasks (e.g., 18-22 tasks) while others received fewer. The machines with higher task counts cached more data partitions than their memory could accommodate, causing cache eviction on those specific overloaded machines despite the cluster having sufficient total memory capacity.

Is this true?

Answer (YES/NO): NO